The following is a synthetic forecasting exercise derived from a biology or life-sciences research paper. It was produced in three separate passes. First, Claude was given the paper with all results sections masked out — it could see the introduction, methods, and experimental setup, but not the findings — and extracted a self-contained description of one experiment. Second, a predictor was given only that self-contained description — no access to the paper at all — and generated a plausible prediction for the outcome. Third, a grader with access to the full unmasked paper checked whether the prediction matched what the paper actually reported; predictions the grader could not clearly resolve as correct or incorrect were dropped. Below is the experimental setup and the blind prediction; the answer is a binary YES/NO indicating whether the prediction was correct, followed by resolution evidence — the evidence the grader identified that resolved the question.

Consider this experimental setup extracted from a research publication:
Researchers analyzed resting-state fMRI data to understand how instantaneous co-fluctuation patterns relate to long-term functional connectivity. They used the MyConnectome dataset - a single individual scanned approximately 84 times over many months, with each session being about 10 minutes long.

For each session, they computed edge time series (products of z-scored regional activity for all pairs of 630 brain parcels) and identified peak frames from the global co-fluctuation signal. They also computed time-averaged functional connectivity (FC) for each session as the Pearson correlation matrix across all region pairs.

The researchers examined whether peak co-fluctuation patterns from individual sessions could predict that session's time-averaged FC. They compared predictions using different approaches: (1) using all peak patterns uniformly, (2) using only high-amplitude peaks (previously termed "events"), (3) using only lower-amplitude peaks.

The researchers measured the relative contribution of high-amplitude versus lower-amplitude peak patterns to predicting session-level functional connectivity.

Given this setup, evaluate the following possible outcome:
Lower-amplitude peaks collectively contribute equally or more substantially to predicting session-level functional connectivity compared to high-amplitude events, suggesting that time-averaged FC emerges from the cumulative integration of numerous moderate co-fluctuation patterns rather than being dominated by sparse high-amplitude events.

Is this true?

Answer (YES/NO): NO